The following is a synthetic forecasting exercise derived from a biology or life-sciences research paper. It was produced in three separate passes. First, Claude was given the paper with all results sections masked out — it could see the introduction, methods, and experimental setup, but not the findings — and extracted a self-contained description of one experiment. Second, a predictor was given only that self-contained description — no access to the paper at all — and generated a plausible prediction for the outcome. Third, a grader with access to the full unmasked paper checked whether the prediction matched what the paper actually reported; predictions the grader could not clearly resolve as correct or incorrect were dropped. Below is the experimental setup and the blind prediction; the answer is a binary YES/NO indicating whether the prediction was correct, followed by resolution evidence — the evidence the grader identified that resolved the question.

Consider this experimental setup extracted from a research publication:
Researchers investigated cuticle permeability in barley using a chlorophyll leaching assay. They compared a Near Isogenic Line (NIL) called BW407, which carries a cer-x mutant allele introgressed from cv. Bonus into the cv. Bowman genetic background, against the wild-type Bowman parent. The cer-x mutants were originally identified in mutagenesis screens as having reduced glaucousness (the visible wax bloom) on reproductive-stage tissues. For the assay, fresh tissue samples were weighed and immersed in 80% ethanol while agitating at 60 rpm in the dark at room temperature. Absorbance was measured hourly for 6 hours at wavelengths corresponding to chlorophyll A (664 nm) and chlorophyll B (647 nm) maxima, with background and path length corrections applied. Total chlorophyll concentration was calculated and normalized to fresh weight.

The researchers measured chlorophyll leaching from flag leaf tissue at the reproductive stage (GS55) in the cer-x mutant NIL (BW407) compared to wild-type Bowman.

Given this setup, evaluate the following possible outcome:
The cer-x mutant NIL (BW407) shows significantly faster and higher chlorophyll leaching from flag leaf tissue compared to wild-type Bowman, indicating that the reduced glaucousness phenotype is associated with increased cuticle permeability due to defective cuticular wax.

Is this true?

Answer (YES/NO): NO